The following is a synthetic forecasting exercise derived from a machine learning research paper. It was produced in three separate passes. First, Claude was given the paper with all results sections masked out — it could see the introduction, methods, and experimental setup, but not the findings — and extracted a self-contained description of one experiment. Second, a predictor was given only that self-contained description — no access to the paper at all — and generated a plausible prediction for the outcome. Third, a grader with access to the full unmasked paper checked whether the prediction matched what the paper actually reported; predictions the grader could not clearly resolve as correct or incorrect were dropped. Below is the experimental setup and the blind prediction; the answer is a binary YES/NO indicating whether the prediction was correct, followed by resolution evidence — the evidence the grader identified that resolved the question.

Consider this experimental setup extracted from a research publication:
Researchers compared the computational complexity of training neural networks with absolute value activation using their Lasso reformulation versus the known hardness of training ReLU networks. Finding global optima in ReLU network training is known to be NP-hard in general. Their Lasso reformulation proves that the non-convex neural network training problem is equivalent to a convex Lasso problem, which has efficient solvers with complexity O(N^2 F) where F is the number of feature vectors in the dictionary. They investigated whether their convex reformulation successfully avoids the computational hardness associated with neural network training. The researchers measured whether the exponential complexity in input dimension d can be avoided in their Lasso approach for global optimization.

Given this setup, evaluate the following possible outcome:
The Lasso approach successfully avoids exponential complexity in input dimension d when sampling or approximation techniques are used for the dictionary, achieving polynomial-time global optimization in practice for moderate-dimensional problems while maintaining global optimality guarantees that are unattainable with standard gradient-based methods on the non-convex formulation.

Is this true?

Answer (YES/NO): NO